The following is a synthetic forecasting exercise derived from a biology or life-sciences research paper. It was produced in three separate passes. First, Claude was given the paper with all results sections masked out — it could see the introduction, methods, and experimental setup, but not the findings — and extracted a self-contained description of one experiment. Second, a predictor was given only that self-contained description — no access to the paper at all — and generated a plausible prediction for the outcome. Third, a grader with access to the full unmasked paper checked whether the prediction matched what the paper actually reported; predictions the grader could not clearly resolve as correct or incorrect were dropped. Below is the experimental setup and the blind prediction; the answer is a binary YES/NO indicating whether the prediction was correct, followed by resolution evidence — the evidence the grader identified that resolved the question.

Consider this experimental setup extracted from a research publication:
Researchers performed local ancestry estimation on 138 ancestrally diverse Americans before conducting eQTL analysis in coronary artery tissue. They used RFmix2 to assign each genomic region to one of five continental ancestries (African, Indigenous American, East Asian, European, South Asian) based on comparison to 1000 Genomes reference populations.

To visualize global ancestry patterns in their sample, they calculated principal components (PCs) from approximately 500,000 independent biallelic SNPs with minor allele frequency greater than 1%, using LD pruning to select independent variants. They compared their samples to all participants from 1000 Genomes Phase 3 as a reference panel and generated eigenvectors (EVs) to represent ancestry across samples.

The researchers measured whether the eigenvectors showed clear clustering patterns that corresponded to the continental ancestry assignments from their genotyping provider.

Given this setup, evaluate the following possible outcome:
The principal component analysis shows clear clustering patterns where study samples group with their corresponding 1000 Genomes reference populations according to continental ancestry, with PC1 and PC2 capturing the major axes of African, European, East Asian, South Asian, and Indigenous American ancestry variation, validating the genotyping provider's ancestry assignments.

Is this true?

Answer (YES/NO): YES